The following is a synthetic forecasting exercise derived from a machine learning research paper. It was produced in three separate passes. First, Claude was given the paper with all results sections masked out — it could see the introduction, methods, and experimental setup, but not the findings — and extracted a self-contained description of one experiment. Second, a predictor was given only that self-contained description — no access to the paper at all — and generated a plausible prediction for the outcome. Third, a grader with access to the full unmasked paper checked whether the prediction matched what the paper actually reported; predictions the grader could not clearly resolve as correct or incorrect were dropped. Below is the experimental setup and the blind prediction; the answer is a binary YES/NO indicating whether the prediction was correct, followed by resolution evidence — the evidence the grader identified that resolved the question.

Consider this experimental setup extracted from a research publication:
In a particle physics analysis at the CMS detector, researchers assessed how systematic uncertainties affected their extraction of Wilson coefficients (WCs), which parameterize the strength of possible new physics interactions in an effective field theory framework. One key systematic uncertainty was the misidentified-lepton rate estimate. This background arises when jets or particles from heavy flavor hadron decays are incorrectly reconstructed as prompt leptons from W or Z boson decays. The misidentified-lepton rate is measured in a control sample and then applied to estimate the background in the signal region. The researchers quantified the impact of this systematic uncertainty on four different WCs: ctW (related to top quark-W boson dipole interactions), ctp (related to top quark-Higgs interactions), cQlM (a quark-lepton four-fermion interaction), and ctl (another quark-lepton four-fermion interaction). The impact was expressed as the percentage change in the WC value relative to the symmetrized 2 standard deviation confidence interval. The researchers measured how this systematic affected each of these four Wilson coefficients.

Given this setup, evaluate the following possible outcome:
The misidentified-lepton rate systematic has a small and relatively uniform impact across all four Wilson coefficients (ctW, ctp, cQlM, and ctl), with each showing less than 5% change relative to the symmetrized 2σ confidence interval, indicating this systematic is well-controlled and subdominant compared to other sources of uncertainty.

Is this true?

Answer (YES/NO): NO